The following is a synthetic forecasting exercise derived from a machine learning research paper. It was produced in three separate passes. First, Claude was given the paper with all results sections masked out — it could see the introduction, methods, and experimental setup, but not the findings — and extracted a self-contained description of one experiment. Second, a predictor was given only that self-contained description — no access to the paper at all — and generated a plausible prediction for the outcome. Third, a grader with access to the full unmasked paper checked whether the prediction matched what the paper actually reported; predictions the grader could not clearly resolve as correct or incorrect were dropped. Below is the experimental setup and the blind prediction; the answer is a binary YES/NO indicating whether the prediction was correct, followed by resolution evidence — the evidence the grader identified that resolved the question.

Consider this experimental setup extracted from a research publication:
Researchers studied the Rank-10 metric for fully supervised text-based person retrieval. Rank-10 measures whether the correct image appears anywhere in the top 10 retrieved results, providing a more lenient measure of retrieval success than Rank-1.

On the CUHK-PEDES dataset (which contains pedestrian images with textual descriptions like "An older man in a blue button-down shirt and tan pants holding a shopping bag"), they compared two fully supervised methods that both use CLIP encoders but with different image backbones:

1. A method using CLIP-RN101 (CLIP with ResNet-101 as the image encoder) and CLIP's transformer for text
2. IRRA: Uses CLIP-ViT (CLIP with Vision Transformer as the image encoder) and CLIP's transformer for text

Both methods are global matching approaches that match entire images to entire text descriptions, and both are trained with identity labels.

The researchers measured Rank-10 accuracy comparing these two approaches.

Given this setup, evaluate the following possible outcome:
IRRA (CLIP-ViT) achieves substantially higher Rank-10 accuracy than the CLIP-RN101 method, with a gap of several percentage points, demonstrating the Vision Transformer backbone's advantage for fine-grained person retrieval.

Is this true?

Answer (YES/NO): YES